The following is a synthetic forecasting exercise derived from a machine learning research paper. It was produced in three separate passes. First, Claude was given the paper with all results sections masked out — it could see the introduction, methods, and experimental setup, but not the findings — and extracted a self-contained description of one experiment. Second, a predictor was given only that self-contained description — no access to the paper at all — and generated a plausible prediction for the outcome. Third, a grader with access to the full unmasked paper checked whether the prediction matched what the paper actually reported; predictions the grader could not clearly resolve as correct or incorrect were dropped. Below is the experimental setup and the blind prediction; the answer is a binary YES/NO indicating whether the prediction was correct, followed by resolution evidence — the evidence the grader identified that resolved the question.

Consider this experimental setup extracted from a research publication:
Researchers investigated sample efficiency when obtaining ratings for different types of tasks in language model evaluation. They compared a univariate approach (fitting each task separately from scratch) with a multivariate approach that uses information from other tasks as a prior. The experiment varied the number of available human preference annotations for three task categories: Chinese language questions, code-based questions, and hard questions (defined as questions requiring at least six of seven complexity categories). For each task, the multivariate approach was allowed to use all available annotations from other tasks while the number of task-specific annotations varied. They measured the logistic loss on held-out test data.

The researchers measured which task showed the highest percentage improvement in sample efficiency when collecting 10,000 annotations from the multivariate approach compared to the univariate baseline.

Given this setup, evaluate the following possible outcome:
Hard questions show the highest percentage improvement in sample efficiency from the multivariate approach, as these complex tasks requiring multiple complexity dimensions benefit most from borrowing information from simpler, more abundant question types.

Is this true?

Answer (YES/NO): YES